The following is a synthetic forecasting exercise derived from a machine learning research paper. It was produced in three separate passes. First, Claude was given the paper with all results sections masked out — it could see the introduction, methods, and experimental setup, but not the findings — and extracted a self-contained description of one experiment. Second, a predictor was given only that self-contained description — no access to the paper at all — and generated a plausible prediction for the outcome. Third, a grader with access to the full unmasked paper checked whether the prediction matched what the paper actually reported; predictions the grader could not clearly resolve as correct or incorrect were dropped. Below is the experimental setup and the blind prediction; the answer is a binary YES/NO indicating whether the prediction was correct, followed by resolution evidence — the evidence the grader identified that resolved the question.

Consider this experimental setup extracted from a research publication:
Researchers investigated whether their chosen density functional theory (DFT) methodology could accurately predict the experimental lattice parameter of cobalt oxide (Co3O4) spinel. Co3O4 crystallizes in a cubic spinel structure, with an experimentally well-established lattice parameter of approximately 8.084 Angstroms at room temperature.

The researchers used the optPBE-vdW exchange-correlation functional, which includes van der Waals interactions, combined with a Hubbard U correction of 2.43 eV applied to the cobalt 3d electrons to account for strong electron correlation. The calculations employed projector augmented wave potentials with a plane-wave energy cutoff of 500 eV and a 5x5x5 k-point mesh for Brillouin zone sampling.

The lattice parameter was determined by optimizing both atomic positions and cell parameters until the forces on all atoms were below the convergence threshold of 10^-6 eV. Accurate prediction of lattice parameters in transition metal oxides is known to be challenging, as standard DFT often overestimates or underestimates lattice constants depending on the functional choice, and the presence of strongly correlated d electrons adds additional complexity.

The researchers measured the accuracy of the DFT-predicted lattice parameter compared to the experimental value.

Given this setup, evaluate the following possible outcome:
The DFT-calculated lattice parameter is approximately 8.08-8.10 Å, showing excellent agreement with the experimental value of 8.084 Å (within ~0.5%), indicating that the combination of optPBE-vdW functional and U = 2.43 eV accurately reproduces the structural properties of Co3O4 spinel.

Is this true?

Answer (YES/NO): NO